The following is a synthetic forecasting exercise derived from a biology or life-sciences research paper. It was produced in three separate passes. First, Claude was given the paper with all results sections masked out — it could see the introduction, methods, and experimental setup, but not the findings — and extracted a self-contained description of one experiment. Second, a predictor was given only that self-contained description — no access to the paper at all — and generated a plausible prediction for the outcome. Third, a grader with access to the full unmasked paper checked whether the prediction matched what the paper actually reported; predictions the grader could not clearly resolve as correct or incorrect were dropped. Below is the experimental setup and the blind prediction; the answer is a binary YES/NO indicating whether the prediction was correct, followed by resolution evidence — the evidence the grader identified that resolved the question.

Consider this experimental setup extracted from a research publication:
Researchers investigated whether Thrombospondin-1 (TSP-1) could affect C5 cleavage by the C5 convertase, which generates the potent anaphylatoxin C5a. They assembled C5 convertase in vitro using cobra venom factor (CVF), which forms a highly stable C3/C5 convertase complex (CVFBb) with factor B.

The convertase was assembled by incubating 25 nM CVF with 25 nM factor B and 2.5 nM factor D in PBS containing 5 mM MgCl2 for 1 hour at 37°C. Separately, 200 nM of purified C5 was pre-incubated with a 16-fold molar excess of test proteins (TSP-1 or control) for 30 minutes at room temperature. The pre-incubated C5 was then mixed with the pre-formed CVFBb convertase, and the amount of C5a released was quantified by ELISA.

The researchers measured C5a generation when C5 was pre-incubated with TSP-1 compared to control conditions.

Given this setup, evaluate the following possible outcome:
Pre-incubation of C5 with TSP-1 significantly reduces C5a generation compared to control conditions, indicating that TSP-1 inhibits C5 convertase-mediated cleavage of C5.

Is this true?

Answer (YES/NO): YES